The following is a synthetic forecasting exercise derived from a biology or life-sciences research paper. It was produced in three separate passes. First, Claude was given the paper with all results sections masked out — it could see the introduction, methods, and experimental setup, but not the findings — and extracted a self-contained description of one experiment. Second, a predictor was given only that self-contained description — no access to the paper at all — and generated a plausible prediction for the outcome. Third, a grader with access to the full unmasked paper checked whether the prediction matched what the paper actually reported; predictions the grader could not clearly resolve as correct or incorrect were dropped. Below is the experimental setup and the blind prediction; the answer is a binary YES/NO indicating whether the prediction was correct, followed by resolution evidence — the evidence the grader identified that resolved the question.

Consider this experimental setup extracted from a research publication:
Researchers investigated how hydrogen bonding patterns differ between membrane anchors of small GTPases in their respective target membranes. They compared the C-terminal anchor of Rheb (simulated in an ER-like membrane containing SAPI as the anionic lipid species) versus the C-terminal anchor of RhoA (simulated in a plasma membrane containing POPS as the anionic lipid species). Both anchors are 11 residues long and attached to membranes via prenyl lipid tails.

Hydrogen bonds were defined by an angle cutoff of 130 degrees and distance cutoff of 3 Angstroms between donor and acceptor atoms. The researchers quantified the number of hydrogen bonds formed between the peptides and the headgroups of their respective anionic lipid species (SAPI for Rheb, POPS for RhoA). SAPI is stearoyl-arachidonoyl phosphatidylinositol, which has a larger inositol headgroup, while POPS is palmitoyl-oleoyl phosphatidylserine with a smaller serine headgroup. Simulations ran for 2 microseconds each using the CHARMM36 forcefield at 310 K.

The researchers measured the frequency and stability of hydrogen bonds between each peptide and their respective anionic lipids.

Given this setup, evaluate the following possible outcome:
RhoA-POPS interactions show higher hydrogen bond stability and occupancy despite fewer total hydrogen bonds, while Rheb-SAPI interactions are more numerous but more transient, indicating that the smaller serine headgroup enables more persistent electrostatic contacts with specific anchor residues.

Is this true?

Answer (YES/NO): NO